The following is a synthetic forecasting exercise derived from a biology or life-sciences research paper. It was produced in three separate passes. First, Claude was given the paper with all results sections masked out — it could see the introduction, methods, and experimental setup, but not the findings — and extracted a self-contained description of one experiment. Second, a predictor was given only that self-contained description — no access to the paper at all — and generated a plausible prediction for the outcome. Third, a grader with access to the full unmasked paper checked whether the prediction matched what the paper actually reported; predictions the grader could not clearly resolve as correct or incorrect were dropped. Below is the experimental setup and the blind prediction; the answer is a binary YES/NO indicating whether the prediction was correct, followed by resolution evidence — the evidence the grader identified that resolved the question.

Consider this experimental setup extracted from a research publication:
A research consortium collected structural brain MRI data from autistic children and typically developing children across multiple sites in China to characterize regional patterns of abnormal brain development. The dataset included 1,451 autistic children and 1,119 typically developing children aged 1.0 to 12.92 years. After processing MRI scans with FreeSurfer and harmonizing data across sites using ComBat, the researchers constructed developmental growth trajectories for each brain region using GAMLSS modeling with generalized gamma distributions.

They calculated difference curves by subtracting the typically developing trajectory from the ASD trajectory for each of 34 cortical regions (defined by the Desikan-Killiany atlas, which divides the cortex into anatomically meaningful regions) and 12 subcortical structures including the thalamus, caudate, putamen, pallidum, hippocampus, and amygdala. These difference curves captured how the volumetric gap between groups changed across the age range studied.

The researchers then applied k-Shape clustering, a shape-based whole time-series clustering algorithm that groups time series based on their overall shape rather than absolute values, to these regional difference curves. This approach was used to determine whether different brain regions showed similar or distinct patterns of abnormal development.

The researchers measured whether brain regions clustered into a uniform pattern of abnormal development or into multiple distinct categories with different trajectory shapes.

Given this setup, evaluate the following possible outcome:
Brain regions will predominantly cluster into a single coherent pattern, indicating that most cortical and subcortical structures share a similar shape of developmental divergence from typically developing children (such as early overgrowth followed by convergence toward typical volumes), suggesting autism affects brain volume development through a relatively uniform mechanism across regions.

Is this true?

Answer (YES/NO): NO